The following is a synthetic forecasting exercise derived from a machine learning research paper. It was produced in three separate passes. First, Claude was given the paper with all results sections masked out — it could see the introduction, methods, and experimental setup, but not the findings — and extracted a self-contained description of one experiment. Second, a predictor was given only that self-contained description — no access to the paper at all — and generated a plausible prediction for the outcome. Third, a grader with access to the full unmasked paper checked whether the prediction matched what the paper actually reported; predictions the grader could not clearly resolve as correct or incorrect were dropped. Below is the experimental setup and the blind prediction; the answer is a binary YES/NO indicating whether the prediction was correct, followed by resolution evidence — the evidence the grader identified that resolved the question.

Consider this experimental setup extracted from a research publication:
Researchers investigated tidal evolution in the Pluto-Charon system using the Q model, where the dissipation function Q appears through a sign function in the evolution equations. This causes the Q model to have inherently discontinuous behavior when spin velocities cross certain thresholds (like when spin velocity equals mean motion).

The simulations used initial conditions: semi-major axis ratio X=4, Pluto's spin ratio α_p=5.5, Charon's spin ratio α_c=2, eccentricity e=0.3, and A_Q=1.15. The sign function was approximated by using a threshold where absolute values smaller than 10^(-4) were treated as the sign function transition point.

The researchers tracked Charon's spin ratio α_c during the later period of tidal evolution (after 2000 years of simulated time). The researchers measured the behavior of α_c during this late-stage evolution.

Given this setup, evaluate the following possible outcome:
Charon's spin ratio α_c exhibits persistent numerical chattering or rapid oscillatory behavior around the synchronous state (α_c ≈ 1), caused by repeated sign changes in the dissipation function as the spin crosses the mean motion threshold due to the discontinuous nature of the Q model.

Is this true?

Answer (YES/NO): YES